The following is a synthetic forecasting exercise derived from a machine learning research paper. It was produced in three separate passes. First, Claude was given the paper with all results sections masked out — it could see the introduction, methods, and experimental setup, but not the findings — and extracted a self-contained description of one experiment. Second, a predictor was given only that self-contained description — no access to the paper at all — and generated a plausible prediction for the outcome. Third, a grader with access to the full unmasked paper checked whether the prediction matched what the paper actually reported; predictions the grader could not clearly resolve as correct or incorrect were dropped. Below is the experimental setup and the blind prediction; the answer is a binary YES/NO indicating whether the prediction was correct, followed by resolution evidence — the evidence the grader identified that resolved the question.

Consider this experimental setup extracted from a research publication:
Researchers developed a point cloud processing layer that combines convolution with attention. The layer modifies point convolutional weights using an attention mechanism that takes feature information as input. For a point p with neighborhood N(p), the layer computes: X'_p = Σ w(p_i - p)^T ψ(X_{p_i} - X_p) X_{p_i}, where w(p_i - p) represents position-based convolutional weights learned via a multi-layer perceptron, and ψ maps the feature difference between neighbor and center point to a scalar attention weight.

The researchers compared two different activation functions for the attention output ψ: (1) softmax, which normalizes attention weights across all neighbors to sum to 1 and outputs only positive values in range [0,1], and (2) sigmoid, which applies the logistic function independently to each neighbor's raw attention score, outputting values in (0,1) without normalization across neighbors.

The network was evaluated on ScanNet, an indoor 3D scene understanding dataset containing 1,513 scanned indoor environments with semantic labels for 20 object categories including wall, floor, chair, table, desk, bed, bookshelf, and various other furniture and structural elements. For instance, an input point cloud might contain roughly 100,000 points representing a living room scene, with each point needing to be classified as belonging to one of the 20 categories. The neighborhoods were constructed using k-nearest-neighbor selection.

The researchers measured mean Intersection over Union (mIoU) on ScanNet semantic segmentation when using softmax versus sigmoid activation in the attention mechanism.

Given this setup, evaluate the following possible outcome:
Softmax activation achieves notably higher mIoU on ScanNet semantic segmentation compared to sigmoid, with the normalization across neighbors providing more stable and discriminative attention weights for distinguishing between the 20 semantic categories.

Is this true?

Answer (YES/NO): NO